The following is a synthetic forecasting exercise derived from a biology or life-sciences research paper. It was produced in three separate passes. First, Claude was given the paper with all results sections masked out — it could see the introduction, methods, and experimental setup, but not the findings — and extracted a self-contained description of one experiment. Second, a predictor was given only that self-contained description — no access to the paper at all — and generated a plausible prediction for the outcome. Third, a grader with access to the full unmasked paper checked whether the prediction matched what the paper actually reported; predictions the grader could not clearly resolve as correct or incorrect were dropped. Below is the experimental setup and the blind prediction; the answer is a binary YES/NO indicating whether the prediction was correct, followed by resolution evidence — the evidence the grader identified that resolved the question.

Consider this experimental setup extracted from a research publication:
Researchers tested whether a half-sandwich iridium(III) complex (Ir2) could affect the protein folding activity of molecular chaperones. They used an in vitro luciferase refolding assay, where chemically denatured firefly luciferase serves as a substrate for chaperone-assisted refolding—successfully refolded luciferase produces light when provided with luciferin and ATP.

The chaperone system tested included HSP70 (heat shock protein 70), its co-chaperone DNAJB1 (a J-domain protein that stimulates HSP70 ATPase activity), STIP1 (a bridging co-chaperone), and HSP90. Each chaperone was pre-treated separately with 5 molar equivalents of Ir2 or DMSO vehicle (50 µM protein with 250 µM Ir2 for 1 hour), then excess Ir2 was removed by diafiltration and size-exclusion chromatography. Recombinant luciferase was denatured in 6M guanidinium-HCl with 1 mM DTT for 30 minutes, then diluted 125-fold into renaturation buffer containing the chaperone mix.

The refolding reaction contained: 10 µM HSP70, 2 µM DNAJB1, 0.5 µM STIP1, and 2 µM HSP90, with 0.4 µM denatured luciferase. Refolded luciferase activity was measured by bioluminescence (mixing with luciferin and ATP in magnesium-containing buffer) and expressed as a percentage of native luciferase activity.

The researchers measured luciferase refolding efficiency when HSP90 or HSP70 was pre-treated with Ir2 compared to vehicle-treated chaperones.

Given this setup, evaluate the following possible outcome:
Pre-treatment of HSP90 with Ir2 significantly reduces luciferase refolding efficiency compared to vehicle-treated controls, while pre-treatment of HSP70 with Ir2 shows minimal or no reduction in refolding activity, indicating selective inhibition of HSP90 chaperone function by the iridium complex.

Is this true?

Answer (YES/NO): YES